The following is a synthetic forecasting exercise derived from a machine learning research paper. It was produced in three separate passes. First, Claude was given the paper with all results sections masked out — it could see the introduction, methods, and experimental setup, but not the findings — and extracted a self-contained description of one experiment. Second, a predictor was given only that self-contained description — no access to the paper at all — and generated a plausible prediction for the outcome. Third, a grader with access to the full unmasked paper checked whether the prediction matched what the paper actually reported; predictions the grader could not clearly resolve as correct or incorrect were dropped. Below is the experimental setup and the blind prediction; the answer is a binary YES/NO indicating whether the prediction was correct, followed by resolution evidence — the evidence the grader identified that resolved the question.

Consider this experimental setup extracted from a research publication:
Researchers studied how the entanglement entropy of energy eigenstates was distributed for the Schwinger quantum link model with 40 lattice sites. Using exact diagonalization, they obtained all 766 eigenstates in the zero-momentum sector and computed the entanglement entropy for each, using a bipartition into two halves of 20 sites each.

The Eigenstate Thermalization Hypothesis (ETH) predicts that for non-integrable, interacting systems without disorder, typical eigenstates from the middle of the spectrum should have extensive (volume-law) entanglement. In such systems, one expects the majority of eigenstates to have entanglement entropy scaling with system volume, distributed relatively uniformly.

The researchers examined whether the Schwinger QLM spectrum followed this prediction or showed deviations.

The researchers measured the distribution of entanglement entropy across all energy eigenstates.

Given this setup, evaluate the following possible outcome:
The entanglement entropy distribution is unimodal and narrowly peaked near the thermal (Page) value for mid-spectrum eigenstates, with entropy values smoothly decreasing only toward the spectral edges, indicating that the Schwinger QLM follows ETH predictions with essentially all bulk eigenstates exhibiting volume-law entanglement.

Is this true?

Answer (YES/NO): NO